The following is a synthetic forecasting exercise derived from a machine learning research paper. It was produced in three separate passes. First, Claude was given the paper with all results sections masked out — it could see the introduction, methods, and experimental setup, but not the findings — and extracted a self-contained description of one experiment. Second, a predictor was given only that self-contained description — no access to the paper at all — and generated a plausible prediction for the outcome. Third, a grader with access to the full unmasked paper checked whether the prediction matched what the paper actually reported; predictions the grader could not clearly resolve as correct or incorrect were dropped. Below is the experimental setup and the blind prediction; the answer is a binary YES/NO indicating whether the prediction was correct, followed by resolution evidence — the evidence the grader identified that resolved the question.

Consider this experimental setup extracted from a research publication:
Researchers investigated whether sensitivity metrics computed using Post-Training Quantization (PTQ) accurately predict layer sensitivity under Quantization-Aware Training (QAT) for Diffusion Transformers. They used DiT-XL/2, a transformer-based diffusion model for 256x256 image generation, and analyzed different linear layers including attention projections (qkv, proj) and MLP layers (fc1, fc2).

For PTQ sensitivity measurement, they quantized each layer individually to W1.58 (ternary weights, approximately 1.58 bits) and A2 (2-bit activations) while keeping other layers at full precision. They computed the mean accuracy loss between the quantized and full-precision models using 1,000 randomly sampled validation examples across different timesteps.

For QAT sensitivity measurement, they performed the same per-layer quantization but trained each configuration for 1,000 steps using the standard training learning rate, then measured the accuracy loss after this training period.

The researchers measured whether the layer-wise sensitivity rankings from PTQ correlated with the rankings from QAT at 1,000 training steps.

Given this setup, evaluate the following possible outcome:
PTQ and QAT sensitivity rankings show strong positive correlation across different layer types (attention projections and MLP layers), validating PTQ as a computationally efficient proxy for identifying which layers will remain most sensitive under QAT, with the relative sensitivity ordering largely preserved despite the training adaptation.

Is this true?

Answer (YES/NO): NO